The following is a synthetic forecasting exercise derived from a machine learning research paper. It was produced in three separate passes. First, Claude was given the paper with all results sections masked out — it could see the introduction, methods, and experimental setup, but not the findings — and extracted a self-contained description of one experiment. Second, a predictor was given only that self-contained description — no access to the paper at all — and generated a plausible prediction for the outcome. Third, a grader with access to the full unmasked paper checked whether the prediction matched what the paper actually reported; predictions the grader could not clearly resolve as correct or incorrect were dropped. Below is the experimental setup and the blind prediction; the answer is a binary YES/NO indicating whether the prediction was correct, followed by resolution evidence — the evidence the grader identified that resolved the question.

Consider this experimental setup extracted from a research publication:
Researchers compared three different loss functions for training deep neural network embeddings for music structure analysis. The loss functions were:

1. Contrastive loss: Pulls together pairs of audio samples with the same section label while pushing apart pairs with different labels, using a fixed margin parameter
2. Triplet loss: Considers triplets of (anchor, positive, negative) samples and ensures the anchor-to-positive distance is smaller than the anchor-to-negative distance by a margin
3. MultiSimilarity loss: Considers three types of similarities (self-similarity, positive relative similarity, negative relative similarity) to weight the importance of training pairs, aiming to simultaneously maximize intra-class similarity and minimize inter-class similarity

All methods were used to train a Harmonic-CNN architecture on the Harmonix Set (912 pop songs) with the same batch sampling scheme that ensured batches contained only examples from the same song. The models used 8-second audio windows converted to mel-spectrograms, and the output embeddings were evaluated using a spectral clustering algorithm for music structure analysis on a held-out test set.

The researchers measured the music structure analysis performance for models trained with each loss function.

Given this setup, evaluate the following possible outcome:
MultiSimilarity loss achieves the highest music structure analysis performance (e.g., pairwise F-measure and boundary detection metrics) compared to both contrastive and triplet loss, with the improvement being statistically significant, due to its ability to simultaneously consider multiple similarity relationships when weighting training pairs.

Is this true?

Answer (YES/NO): NO